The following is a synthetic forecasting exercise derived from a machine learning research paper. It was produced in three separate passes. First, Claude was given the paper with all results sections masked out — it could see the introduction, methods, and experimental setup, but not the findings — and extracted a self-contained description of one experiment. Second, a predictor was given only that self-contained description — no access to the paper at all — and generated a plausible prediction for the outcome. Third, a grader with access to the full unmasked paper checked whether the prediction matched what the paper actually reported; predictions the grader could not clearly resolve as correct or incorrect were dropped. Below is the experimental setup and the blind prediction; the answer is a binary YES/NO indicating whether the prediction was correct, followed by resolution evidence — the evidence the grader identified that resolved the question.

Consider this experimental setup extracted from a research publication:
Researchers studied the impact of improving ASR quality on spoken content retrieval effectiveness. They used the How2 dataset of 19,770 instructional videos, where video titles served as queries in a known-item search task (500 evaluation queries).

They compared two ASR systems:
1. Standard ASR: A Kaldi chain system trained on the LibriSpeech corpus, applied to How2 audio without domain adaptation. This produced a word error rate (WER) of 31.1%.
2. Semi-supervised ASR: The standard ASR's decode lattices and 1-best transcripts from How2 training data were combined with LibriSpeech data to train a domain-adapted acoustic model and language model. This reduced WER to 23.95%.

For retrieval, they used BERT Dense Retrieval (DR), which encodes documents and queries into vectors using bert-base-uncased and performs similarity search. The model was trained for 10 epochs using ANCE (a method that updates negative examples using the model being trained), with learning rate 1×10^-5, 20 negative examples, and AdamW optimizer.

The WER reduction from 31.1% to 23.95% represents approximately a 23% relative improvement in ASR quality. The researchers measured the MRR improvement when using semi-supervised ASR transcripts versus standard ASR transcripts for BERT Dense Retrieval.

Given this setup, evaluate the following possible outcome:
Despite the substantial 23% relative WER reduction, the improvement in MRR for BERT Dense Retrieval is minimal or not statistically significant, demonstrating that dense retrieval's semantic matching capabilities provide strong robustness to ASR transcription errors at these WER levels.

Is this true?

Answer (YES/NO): NO